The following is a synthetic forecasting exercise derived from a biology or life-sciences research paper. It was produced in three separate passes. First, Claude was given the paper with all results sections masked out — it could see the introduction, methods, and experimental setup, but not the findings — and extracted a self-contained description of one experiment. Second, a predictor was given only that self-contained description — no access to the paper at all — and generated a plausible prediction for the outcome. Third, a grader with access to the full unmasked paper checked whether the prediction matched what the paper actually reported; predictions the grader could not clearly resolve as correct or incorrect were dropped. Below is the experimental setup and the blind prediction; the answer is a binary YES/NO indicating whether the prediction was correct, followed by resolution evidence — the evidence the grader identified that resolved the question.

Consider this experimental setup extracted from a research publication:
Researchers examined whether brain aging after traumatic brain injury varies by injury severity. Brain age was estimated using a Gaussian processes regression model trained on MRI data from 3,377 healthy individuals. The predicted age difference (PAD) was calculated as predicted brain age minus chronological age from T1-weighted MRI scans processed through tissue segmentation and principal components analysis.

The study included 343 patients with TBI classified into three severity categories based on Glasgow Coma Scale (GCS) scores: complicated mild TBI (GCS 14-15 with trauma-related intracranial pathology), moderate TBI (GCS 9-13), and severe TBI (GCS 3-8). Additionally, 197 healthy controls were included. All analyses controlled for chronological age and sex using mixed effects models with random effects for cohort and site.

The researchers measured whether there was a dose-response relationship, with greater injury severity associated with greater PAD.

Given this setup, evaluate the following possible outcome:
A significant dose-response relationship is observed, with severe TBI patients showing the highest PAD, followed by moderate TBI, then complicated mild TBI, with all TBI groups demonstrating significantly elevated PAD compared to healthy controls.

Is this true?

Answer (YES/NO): NO